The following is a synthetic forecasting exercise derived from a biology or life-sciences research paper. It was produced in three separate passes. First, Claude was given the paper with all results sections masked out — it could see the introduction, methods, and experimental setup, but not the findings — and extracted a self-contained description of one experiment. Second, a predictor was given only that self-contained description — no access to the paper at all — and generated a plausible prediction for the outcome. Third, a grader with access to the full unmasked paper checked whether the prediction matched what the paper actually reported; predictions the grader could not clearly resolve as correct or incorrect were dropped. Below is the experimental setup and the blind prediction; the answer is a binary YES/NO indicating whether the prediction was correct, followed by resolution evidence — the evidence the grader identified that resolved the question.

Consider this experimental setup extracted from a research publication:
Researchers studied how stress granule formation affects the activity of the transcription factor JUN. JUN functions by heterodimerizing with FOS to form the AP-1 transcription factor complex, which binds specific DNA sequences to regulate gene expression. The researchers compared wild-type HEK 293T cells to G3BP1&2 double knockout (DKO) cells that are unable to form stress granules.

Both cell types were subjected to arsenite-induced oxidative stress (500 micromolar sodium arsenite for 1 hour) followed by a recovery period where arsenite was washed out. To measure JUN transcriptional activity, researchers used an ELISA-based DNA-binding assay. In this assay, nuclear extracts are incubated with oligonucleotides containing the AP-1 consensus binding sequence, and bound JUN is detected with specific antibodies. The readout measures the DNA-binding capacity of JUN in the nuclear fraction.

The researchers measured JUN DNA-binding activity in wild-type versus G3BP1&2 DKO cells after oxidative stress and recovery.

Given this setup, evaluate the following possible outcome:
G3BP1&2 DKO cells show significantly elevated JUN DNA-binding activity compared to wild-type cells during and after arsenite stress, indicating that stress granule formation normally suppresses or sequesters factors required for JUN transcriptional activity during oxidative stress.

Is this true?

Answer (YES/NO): NO